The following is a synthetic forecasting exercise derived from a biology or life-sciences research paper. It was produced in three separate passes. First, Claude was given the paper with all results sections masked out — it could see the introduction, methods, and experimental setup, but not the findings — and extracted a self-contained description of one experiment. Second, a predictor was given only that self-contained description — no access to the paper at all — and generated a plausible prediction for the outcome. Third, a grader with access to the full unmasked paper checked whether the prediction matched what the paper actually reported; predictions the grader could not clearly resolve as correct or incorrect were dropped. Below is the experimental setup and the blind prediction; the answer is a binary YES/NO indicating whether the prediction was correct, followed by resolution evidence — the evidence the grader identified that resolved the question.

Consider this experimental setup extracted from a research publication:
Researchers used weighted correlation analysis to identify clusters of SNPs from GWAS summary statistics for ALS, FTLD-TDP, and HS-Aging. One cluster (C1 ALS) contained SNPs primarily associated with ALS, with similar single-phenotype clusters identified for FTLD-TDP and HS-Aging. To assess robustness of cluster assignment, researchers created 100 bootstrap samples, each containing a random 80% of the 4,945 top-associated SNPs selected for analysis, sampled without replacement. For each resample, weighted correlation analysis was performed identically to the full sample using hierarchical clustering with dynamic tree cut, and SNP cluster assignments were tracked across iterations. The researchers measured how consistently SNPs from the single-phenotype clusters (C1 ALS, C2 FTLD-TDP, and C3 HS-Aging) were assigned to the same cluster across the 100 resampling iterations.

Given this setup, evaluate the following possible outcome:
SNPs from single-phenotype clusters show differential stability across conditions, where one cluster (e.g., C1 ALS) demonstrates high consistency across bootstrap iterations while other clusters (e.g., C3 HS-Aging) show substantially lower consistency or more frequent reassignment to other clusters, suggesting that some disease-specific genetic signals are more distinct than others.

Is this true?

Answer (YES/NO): NO